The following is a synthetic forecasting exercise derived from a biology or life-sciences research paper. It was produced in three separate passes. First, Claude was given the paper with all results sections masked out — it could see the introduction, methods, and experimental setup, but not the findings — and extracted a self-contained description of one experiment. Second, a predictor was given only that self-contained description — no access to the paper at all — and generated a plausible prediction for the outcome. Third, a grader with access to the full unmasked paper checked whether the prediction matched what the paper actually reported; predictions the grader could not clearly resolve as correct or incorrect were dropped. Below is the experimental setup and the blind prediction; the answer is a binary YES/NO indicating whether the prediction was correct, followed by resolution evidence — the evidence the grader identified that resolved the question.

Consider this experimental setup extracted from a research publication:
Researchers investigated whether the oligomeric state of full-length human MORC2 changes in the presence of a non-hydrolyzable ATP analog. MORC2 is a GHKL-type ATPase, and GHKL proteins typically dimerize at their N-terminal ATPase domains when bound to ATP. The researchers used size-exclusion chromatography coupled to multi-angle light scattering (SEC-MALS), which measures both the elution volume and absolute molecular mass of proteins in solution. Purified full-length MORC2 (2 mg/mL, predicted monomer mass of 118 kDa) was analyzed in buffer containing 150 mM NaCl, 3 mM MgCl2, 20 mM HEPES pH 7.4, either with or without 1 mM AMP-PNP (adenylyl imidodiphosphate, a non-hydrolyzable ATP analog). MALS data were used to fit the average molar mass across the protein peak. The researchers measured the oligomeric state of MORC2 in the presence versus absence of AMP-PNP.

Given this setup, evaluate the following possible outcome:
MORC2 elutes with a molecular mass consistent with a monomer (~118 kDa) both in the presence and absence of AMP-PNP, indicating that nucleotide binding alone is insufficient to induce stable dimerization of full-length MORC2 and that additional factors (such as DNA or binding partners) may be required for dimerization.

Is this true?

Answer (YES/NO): NO